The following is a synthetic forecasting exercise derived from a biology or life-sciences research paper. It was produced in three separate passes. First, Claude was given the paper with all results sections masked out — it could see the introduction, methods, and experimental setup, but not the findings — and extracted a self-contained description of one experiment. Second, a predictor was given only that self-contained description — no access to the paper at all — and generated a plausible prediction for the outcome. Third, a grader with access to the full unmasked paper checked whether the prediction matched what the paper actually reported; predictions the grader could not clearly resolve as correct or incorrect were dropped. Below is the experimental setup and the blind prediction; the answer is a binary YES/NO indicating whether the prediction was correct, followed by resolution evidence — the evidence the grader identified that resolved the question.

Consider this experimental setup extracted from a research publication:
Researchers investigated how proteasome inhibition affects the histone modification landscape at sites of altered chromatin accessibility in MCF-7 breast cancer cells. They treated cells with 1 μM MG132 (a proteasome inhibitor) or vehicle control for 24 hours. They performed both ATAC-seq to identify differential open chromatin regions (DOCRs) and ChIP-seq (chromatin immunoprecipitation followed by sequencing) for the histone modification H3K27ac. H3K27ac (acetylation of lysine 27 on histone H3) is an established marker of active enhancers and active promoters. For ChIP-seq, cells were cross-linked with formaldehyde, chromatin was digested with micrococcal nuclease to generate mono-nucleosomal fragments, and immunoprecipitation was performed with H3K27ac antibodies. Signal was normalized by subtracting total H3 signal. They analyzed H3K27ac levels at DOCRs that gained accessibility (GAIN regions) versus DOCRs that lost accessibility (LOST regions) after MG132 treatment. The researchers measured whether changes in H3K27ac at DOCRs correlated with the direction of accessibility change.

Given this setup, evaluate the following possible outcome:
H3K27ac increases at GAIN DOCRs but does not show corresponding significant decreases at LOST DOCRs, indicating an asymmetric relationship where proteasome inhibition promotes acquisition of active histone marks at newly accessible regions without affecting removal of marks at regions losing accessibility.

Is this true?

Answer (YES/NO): NO